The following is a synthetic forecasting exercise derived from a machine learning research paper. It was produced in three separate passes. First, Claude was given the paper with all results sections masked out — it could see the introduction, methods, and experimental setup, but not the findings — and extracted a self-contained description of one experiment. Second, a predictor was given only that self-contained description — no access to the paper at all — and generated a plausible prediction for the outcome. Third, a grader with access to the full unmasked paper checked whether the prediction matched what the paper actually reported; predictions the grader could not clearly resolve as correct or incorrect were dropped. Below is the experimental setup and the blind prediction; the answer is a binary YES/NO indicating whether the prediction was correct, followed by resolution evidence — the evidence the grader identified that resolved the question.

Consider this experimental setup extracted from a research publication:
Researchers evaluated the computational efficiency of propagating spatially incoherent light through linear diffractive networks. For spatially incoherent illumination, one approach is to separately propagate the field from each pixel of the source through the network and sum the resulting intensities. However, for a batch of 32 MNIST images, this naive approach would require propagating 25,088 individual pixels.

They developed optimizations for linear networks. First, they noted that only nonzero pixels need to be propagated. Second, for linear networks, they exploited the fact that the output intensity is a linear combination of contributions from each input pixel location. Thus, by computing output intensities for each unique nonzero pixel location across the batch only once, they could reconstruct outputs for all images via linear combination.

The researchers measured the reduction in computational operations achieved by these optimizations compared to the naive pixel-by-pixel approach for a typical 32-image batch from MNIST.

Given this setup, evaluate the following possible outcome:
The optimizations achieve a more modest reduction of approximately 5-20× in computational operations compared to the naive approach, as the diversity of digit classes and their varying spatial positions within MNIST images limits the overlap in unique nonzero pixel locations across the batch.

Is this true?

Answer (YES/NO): NO